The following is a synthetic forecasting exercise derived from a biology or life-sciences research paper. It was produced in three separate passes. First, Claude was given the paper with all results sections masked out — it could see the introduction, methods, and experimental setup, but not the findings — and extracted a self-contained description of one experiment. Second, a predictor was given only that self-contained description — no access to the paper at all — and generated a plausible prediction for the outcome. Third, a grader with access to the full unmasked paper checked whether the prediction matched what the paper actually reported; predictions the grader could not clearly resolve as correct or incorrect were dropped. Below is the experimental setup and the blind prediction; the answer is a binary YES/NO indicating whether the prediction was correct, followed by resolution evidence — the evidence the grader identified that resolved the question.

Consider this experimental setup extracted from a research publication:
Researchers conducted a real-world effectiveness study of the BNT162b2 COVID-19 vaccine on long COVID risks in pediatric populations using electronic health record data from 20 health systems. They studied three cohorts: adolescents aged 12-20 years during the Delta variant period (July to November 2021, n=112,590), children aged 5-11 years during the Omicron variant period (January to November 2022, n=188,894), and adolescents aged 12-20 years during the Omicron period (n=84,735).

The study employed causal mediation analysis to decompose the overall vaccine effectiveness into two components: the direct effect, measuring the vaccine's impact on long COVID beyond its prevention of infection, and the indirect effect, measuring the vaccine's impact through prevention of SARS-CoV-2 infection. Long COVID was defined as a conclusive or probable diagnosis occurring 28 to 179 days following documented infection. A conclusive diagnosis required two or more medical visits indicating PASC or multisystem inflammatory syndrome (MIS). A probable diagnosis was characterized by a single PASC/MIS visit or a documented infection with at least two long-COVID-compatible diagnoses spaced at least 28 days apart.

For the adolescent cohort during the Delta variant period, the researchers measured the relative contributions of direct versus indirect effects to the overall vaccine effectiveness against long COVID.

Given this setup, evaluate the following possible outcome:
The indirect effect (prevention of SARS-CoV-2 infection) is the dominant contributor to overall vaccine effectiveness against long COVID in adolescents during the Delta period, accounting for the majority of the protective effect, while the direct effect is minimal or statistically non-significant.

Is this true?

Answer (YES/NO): YES